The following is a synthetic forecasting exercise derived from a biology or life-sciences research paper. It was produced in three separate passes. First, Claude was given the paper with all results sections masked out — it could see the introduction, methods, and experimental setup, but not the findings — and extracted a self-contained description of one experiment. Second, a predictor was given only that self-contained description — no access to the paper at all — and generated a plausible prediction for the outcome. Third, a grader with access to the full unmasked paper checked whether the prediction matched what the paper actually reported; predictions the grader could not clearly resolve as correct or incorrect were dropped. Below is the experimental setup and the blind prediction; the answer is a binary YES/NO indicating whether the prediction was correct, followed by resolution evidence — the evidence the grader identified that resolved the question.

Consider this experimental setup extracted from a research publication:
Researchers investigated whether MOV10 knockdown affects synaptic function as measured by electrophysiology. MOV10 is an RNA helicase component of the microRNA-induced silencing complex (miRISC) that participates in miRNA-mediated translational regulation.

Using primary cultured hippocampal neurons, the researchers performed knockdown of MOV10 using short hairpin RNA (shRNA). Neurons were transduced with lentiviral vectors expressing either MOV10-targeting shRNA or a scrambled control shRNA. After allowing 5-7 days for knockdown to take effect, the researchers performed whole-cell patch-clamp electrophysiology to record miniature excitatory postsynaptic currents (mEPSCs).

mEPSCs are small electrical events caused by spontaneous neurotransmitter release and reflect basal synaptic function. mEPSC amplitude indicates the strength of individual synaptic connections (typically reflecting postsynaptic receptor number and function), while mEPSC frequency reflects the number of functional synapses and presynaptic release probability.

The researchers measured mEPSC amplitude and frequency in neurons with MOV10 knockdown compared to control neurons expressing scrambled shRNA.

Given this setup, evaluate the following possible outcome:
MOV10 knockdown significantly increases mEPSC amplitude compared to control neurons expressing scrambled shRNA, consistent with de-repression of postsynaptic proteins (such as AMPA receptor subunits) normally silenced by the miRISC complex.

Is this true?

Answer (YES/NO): NO